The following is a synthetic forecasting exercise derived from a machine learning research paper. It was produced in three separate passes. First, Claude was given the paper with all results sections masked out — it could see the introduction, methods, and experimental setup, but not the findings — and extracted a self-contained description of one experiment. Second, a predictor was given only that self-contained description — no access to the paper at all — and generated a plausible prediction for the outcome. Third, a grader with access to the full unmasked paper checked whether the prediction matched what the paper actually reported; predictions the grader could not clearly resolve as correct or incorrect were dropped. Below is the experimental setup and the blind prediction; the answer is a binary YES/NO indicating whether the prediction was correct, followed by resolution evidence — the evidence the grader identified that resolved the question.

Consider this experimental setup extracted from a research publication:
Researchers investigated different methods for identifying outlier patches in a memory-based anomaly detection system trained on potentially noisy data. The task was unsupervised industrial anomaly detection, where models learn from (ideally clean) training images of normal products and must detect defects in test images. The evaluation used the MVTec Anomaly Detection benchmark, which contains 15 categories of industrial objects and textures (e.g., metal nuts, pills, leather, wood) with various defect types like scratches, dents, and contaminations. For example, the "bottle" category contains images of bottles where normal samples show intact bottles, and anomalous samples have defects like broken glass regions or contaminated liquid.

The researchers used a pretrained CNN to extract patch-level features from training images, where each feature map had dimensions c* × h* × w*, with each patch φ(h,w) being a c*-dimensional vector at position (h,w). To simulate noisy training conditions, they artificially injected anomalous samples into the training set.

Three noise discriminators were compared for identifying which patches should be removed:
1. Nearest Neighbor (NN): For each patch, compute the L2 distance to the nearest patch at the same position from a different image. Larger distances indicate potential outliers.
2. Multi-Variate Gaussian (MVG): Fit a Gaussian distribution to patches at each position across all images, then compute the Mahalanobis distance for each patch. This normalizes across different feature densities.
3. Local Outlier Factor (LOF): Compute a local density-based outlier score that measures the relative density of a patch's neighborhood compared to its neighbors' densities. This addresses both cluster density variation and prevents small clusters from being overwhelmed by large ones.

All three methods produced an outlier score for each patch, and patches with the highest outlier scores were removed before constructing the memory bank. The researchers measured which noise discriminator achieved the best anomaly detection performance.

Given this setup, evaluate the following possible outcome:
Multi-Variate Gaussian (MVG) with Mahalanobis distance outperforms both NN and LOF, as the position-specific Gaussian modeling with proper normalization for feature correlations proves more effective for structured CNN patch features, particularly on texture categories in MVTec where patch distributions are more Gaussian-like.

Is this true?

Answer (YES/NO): NO